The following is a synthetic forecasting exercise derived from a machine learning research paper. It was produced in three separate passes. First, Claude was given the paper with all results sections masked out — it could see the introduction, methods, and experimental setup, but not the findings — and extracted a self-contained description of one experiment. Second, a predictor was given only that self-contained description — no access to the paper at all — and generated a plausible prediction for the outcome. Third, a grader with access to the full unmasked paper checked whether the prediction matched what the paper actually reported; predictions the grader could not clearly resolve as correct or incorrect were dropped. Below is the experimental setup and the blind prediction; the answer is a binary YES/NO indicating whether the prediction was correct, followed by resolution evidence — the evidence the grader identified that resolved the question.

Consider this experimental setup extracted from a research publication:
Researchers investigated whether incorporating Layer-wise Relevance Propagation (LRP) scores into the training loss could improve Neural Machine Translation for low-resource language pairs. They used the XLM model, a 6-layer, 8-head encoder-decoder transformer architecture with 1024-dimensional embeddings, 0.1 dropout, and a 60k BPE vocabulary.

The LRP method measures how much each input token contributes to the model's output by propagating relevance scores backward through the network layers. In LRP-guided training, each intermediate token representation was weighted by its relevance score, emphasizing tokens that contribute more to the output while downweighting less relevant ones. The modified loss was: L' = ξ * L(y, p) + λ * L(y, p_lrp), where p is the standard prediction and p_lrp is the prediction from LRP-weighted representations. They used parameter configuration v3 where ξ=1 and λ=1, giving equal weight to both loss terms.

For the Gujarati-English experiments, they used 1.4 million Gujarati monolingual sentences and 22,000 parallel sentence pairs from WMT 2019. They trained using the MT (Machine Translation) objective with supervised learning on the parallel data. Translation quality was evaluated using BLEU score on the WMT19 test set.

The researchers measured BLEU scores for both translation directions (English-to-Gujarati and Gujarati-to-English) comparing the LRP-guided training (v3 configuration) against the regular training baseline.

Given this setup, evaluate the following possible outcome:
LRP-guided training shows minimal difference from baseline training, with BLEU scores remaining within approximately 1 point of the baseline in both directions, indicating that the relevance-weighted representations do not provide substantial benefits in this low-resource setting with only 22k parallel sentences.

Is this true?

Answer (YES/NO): NO